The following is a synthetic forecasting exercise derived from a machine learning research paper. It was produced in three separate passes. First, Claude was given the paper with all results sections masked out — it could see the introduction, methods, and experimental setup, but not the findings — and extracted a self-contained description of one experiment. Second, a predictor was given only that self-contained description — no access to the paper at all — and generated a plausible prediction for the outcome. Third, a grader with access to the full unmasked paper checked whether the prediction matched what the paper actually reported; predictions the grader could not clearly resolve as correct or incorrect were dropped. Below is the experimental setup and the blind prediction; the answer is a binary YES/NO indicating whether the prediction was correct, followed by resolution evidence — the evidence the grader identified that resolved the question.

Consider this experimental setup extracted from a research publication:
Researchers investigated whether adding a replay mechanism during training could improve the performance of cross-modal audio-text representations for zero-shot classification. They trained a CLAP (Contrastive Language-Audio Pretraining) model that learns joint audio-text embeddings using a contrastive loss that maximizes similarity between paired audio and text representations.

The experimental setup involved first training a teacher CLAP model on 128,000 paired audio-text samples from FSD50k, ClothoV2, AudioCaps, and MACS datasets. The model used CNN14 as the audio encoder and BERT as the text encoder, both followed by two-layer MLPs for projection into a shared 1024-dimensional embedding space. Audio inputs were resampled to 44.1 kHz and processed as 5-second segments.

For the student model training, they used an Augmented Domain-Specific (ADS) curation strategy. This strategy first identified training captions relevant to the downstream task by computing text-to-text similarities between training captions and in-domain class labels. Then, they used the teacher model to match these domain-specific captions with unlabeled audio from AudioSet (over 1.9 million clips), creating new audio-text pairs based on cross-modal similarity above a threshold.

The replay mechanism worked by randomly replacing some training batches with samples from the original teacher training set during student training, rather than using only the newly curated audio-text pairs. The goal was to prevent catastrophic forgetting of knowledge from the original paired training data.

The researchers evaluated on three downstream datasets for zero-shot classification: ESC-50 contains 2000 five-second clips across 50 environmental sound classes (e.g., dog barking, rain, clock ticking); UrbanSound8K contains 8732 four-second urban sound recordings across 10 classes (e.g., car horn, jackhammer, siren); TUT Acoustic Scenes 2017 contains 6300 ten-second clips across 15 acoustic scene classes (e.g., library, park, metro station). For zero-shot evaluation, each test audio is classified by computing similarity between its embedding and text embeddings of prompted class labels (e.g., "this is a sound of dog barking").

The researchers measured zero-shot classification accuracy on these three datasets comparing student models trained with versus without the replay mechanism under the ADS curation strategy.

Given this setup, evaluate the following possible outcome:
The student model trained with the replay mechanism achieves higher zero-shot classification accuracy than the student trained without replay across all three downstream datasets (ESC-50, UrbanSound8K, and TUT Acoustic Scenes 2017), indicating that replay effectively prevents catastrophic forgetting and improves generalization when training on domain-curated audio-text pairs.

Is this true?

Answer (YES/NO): YES